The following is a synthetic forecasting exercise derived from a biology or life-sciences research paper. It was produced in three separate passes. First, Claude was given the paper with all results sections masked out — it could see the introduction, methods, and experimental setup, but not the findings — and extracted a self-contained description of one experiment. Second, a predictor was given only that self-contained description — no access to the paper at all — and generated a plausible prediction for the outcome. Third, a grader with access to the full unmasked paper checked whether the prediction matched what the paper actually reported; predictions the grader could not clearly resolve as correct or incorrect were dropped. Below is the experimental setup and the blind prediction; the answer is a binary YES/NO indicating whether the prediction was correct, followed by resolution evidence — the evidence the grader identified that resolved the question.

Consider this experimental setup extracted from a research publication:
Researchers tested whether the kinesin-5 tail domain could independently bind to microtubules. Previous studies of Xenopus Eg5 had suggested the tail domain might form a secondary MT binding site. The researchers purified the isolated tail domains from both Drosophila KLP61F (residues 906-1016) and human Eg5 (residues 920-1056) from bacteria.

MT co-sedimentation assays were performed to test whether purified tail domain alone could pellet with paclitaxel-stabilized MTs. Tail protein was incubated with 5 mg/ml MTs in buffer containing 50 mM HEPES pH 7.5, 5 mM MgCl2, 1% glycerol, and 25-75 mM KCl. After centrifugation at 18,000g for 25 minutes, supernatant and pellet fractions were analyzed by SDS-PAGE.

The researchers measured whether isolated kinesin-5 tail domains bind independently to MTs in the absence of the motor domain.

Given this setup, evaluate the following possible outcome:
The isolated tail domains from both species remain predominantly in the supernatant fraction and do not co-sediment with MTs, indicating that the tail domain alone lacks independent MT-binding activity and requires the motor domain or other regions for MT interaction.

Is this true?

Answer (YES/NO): NO